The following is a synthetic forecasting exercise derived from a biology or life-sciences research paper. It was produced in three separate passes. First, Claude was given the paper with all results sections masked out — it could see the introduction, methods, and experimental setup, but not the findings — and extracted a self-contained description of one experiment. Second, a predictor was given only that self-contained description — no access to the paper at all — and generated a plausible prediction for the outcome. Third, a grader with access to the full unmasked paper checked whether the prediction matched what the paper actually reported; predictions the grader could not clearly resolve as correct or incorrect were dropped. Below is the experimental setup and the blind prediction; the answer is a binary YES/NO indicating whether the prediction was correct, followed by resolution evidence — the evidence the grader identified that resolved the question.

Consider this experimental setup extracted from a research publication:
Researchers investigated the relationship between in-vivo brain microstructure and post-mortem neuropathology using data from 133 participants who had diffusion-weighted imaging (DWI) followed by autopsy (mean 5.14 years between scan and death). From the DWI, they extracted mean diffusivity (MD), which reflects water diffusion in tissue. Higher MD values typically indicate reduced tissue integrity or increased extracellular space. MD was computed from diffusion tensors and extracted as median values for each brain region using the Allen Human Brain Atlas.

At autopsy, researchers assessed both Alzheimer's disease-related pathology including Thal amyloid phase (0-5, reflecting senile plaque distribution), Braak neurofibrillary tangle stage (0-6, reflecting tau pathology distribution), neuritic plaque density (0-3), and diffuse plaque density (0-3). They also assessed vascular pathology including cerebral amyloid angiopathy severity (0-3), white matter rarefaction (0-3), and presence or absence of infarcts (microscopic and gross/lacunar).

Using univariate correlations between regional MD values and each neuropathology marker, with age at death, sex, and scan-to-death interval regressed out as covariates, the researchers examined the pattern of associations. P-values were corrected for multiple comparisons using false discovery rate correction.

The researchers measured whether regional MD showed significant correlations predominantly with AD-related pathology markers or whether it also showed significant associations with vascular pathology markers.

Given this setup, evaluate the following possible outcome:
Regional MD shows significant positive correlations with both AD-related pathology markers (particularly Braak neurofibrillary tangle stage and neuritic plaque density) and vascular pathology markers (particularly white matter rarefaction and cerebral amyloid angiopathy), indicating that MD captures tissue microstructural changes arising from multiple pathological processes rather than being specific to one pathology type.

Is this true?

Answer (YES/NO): NO